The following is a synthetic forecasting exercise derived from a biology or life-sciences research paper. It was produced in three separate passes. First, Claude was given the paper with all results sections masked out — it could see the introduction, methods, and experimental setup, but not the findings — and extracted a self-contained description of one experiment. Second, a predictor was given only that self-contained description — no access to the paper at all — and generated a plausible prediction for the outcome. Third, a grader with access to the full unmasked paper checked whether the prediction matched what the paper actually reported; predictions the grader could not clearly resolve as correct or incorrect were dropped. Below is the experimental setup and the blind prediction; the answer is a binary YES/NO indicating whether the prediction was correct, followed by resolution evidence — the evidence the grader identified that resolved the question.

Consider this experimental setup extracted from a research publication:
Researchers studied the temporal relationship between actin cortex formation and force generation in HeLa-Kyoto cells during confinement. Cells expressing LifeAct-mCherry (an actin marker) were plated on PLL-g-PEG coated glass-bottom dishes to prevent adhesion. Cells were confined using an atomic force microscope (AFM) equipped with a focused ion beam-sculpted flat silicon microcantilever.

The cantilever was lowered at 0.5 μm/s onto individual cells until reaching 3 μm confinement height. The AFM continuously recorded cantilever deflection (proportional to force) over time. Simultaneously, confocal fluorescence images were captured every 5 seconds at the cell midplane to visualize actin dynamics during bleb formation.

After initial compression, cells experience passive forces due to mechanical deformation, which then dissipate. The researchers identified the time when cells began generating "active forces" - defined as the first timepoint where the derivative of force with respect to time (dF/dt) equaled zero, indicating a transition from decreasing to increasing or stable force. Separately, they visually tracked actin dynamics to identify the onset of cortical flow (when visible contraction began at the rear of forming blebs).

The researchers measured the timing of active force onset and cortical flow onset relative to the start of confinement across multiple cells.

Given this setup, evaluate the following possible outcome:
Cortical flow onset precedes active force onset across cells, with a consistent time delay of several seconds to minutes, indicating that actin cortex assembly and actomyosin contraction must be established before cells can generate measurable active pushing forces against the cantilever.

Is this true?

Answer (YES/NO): NO